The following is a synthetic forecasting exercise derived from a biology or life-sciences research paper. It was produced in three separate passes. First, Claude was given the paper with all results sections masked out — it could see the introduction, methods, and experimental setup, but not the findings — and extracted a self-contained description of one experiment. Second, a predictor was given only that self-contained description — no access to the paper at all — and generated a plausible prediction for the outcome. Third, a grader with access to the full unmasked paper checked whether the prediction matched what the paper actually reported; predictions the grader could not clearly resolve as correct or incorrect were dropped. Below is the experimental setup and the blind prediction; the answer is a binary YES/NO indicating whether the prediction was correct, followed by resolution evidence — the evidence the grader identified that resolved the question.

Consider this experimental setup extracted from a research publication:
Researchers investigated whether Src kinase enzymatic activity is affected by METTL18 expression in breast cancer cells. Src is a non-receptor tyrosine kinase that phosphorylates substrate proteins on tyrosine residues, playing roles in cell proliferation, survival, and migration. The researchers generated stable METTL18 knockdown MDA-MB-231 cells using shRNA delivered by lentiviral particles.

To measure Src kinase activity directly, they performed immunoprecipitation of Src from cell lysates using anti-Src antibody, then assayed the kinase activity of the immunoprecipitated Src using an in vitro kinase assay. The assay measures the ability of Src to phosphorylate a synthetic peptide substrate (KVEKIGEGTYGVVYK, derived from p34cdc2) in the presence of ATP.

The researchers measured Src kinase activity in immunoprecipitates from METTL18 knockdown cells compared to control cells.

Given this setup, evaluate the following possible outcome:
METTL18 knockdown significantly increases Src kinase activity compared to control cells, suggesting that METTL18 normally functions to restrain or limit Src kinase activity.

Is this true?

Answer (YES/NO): NO